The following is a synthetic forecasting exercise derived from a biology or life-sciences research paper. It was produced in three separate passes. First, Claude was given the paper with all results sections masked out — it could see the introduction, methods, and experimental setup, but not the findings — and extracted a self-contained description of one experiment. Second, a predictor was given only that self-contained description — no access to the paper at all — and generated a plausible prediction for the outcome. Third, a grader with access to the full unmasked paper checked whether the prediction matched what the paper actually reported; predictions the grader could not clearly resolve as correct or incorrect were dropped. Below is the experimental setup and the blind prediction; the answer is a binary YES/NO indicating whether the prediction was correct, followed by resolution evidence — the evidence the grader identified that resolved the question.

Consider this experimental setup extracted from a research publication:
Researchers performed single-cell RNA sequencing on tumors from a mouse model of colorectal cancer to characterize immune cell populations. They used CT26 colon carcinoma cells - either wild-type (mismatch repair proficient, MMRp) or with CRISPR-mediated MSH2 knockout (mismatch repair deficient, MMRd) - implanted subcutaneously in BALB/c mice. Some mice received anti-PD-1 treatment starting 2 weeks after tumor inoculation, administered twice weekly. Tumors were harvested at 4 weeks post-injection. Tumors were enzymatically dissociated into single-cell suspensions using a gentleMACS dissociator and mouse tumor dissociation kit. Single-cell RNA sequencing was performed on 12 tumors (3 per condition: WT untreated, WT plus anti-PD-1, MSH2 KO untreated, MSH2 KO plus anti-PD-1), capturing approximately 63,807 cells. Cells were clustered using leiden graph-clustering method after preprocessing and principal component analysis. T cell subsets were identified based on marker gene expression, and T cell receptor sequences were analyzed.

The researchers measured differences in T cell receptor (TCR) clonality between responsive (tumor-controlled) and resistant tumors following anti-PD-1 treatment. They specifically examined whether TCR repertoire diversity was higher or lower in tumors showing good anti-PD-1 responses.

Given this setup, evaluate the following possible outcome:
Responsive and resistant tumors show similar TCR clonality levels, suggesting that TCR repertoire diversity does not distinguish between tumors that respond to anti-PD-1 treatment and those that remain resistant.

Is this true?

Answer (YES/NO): NO